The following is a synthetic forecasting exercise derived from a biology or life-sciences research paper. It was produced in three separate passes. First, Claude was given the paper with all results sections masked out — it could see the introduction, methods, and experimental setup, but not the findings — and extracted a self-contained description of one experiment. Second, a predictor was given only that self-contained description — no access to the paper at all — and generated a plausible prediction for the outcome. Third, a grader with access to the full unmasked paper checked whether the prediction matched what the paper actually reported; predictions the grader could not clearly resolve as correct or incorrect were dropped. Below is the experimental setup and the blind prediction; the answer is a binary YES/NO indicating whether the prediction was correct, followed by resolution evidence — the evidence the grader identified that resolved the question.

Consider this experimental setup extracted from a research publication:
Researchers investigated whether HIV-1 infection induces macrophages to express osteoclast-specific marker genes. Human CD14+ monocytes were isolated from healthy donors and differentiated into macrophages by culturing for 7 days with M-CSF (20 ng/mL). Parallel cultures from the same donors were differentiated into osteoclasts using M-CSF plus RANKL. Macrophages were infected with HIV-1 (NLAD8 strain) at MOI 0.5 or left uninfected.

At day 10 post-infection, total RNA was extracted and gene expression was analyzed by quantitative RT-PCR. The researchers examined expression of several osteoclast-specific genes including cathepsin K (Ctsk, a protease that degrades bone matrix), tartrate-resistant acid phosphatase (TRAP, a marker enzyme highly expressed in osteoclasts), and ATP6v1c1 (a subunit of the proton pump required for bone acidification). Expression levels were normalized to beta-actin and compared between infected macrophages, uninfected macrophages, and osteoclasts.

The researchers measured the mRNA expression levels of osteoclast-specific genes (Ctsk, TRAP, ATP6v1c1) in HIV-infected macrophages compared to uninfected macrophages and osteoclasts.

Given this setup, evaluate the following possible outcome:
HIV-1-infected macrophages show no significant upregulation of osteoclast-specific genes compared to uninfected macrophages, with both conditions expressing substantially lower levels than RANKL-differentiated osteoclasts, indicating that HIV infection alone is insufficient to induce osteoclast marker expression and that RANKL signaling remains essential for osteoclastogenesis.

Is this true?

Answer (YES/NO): YES